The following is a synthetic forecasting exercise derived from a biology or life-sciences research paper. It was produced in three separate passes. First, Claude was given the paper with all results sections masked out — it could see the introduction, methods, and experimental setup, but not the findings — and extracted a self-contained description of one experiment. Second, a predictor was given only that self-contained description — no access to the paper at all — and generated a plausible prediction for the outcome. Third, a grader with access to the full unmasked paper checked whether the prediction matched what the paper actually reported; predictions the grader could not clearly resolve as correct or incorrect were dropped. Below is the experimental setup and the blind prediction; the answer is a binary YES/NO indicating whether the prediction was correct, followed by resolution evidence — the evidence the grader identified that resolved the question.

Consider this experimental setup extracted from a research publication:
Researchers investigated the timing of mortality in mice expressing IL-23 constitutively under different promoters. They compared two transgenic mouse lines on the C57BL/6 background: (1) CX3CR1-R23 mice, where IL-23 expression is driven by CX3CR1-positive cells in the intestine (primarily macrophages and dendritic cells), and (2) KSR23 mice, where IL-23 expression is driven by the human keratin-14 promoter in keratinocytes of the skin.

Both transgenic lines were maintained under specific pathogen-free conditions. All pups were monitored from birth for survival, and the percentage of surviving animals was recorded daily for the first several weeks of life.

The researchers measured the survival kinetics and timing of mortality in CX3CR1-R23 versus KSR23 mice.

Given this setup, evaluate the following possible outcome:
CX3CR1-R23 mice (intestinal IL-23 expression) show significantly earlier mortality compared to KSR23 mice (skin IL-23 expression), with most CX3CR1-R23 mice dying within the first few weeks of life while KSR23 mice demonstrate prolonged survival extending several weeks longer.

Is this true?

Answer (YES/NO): NO